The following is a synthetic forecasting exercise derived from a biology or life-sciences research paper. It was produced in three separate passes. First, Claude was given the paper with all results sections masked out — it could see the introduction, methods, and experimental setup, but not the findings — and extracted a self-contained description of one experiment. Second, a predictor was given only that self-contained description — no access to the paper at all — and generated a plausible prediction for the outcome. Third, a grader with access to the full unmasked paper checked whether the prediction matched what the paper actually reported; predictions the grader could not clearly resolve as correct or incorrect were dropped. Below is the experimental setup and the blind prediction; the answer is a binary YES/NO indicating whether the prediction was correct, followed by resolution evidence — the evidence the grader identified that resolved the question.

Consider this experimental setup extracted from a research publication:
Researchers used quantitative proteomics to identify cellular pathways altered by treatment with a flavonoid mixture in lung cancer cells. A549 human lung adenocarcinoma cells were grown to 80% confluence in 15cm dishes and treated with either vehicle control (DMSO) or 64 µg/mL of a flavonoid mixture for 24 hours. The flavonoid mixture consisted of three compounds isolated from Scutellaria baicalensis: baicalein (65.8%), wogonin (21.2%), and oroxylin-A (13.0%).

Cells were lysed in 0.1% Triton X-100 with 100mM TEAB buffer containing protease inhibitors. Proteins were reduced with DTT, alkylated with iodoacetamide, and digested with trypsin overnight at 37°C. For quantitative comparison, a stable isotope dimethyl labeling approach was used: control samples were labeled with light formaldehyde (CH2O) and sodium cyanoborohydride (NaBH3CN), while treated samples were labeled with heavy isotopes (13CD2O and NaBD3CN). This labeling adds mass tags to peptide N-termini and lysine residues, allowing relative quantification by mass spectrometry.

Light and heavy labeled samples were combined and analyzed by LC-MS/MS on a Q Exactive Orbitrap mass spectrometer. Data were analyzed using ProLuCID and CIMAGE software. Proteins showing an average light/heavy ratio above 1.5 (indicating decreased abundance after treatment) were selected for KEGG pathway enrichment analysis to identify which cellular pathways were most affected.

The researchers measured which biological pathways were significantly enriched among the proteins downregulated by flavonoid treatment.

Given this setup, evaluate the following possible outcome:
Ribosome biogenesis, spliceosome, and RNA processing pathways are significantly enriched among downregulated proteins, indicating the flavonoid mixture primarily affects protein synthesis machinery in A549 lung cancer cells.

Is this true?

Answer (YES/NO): NO